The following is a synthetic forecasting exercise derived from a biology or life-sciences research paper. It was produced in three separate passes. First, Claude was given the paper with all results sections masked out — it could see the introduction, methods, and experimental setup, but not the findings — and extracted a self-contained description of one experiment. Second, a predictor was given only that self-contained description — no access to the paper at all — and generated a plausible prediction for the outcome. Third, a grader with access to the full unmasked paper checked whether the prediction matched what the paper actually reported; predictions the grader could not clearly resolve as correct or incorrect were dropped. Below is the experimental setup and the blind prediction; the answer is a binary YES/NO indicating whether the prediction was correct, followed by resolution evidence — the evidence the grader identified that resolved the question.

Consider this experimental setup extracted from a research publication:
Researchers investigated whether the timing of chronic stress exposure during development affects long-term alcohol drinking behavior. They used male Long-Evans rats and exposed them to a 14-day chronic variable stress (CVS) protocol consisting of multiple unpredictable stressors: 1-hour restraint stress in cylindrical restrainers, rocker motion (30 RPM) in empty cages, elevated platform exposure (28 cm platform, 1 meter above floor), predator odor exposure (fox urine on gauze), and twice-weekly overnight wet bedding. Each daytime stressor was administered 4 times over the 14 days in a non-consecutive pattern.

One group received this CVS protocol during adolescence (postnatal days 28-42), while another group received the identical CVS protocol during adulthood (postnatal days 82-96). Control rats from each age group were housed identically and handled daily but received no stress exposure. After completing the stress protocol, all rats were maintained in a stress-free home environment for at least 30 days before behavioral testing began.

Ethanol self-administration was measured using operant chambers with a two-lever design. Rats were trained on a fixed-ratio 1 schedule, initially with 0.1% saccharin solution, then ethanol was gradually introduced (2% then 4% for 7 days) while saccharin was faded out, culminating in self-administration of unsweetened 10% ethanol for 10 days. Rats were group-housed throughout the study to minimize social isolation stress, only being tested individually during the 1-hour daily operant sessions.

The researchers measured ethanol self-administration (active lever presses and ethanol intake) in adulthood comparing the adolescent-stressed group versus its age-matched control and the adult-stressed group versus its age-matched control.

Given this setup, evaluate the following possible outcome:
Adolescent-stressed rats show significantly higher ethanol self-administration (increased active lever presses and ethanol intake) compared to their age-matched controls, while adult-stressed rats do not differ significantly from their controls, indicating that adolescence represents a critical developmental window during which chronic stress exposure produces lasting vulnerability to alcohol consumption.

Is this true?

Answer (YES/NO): YES